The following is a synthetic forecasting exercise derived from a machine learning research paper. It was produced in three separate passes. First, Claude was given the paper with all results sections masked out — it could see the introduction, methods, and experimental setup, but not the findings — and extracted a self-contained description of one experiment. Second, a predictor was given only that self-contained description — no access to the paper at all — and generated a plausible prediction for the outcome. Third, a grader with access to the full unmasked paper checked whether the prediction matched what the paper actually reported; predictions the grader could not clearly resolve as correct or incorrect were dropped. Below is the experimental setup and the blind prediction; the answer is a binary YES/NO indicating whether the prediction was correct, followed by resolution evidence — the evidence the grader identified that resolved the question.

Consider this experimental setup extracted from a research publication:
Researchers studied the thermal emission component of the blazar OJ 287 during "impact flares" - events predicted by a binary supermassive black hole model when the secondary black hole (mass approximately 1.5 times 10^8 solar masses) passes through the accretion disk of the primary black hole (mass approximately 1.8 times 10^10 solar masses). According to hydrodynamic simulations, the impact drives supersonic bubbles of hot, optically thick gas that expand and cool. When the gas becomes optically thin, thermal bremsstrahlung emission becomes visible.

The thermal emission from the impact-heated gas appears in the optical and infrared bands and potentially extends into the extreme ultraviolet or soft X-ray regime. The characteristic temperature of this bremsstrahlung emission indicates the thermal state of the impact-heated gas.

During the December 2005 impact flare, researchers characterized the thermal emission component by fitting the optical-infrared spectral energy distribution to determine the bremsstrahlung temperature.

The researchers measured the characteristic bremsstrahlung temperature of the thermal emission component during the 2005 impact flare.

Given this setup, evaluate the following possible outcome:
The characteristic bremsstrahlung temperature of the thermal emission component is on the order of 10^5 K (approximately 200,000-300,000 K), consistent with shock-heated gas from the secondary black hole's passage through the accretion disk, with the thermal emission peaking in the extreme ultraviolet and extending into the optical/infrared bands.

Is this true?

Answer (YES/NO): YES